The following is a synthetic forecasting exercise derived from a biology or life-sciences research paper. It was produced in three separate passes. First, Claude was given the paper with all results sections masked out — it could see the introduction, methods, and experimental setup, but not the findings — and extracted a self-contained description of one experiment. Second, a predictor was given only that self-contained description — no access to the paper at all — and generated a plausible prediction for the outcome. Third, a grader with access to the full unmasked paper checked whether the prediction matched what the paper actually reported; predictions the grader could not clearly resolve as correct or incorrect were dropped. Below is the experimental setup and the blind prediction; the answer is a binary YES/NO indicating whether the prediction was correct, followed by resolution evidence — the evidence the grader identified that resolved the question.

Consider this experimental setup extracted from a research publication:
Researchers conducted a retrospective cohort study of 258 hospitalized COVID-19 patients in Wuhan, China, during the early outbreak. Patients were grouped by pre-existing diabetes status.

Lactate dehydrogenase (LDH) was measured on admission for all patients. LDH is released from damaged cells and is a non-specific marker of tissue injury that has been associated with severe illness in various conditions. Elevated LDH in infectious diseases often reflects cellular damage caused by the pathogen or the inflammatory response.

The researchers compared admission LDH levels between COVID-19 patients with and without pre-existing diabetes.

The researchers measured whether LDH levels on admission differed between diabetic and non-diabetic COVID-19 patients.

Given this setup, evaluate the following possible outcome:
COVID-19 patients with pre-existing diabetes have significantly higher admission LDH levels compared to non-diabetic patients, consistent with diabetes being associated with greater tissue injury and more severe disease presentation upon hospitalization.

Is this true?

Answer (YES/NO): NO